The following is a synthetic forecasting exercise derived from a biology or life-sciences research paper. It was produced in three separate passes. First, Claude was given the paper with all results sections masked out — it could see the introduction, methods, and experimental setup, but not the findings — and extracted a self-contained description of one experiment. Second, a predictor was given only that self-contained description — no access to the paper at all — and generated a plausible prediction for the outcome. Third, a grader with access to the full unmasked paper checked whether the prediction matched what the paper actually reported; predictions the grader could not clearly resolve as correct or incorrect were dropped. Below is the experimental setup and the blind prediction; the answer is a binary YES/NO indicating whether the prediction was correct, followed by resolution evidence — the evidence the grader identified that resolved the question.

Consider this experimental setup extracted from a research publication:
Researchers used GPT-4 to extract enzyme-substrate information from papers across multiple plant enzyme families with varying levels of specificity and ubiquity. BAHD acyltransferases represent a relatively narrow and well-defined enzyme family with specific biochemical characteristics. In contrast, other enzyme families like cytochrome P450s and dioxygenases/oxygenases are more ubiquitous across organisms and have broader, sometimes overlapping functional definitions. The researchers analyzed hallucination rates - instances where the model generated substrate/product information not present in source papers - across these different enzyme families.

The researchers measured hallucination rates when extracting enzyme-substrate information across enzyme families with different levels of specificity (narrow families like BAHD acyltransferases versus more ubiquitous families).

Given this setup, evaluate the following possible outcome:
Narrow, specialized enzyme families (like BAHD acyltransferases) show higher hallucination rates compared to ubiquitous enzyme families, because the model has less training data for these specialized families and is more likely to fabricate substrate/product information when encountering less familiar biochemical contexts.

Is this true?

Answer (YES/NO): NO